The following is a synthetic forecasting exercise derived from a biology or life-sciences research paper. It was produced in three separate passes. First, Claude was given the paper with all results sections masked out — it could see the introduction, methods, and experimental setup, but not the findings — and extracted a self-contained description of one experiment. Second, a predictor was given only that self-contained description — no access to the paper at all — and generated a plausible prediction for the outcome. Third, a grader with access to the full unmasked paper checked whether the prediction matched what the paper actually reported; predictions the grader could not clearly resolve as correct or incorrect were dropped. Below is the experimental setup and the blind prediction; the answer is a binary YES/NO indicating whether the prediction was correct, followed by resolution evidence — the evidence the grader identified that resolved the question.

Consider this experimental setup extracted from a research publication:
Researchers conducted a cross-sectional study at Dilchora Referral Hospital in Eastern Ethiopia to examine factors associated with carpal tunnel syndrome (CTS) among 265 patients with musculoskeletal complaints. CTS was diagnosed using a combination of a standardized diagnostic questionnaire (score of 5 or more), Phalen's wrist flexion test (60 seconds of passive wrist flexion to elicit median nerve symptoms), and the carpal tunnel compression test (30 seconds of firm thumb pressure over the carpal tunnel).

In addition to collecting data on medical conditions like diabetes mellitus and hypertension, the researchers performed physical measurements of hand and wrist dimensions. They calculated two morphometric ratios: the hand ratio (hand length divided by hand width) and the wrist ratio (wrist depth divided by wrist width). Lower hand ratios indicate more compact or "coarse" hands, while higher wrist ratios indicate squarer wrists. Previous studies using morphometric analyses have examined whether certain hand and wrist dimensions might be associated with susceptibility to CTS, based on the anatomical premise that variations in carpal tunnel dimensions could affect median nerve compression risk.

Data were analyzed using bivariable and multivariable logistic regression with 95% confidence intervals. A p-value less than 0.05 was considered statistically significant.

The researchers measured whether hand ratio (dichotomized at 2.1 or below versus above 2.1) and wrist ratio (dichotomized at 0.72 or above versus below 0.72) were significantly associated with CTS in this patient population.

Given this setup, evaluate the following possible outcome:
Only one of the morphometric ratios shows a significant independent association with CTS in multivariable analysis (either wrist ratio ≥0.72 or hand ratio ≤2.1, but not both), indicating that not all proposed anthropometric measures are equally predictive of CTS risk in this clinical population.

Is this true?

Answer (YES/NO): NO